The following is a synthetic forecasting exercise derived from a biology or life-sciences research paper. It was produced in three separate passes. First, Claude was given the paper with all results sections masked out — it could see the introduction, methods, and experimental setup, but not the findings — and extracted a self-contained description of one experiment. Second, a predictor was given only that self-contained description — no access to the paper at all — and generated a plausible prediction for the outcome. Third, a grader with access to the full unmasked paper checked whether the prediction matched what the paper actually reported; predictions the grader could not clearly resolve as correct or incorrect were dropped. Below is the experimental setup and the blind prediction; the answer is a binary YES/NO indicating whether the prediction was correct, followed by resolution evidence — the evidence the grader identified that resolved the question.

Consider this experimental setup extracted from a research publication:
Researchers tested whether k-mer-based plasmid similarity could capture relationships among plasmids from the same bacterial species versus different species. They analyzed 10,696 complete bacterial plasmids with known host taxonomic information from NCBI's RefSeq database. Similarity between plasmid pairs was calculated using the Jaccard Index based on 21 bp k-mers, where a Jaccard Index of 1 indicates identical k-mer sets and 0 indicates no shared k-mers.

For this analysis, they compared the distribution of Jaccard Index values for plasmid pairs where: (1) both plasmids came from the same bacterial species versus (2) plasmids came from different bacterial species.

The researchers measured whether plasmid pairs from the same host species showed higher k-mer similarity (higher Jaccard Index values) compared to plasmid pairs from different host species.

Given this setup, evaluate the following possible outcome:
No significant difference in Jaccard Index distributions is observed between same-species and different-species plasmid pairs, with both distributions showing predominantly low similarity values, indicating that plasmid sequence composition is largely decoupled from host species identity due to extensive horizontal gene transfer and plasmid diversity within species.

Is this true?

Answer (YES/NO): NO